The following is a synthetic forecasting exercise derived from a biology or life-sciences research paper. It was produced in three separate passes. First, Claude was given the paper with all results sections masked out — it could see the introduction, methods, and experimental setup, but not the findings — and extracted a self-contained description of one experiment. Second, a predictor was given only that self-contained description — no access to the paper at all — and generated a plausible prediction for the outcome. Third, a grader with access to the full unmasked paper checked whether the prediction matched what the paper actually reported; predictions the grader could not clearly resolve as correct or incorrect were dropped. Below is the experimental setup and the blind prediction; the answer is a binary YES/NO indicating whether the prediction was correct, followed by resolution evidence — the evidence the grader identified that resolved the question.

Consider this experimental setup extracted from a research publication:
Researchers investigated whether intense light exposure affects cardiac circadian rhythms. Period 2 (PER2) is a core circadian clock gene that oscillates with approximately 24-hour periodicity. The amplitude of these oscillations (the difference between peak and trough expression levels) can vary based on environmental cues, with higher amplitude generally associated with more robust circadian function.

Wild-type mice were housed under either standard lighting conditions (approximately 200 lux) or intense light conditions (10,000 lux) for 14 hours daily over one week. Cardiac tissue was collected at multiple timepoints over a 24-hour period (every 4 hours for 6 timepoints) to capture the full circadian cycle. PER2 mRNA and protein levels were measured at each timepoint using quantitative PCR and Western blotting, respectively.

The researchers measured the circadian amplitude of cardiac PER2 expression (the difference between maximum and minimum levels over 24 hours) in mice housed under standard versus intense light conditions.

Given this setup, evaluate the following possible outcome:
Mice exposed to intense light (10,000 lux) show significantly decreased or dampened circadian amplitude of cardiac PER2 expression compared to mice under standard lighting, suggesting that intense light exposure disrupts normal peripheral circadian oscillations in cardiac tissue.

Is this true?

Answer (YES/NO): NO